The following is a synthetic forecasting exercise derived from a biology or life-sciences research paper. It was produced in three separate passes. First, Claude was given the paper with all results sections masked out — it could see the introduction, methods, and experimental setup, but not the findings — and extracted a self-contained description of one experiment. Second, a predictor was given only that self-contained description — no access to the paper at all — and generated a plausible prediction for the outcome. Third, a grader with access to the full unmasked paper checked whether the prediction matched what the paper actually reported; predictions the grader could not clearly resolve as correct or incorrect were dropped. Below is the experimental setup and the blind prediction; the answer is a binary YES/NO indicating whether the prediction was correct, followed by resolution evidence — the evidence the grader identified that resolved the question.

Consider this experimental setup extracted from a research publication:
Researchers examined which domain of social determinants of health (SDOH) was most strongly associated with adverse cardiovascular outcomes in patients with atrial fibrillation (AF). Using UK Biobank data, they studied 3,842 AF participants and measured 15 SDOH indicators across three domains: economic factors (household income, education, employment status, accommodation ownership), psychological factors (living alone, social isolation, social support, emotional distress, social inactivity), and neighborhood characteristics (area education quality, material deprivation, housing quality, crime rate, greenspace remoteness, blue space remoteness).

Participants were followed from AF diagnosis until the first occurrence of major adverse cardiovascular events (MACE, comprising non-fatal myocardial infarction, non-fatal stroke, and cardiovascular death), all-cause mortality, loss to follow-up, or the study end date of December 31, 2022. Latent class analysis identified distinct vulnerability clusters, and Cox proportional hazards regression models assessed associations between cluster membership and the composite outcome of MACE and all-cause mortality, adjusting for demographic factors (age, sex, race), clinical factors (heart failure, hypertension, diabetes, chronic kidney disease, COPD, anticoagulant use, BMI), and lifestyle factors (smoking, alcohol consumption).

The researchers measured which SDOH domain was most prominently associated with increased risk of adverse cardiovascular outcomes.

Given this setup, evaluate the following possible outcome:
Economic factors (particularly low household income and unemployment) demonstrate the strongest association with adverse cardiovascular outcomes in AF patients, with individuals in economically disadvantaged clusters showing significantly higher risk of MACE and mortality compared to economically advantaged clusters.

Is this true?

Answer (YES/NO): YES